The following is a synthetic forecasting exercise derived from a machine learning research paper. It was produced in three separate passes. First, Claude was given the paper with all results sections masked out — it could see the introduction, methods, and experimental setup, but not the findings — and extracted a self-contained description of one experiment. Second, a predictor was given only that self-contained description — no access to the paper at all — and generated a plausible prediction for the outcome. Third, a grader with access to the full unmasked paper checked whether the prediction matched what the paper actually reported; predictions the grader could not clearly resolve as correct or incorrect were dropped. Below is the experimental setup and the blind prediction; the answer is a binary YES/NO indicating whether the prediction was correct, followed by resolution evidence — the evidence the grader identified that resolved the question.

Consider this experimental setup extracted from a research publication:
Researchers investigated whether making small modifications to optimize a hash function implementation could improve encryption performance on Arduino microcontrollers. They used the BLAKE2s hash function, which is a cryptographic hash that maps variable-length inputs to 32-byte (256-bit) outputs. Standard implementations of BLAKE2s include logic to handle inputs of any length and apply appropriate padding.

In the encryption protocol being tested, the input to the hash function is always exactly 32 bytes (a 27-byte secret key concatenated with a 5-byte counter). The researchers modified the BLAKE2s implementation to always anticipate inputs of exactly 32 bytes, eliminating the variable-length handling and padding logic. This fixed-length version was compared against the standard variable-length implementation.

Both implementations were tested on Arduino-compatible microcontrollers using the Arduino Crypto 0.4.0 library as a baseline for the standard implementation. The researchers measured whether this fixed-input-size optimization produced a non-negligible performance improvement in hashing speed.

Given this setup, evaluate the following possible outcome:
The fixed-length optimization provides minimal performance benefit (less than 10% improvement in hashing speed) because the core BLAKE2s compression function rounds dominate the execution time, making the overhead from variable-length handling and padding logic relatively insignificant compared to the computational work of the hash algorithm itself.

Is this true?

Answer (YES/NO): YES